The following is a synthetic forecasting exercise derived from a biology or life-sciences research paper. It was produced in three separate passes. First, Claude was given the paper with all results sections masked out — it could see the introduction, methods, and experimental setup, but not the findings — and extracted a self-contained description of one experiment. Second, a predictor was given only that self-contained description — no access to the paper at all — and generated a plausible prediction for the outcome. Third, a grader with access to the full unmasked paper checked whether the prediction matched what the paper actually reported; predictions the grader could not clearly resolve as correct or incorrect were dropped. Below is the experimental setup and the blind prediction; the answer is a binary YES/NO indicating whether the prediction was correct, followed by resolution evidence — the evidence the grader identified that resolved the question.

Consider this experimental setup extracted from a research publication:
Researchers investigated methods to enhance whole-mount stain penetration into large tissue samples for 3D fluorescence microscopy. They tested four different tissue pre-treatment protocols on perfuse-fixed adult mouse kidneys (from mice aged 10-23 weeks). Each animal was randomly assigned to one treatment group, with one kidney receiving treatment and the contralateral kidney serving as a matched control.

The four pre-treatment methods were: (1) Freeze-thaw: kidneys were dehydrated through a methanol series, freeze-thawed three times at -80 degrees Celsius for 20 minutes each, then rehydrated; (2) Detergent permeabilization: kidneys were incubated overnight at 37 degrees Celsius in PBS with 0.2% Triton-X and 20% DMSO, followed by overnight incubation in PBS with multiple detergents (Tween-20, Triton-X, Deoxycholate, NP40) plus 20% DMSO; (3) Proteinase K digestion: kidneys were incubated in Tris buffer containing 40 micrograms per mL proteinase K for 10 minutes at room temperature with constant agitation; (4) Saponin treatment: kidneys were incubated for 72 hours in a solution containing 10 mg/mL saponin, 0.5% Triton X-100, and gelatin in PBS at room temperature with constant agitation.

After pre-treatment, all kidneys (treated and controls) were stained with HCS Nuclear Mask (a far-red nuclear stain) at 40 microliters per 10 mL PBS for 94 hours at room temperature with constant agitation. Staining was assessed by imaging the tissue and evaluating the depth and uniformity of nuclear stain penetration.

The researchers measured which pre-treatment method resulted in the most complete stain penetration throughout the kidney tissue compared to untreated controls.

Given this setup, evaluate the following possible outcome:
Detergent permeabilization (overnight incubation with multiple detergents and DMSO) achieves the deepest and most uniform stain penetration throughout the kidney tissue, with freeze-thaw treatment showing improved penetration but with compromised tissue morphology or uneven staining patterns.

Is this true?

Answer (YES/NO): NO